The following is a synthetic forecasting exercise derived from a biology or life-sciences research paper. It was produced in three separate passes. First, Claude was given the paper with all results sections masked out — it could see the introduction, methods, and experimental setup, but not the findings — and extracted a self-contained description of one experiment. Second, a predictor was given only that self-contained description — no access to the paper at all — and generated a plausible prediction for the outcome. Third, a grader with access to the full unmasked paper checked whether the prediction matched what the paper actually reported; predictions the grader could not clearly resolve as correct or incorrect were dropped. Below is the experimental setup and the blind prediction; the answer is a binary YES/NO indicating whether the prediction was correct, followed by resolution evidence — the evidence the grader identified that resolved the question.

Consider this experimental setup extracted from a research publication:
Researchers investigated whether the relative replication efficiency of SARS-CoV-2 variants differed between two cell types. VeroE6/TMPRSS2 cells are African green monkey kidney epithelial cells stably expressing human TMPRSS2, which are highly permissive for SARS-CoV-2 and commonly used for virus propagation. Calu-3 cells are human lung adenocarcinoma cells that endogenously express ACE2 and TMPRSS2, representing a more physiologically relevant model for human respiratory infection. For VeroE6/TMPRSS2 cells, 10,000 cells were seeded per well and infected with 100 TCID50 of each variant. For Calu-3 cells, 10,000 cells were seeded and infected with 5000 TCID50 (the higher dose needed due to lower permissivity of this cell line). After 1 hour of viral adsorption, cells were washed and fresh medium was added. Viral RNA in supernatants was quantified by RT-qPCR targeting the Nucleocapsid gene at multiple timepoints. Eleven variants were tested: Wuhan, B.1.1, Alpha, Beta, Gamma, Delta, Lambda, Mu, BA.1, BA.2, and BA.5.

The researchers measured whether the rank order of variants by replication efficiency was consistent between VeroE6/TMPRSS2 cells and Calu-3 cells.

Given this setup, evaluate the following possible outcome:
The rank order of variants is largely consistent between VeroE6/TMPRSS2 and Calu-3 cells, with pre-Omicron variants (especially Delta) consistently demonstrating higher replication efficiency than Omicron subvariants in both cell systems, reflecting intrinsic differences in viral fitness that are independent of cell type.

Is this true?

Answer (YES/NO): NO